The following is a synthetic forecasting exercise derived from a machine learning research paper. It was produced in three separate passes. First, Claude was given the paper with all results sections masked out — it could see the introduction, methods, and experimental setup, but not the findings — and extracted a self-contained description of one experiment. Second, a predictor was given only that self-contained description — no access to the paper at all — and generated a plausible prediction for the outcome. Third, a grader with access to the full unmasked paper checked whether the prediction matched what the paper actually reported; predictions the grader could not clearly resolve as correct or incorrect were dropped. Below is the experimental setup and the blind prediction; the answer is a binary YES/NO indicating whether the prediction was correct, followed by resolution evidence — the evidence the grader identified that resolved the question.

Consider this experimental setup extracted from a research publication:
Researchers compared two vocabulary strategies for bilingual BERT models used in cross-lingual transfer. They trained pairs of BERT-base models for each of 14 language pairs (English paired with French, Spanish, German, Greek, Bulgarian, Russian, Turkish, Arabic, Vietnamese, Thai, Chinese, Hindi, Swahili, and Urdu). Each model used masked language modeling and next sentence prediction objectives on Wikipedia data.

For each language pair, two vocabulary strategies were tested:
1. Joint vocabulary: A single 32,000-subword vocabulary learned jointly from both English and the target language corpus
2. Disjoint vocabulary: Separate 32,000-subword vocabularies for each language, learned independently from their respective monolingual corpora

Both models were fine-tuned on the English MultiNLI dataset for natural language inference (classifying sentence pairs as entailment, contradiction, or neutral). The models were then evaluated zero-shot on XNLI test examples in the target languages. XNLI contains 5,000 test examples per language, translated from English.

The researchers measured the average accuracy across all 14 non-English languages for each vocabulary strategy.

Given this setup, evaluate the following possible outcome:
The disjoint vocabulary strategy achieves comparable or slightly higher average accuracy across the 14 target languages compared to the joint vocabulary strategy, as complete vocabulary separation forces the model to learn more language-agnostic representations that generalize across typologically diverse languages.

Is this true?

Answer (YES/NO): YES